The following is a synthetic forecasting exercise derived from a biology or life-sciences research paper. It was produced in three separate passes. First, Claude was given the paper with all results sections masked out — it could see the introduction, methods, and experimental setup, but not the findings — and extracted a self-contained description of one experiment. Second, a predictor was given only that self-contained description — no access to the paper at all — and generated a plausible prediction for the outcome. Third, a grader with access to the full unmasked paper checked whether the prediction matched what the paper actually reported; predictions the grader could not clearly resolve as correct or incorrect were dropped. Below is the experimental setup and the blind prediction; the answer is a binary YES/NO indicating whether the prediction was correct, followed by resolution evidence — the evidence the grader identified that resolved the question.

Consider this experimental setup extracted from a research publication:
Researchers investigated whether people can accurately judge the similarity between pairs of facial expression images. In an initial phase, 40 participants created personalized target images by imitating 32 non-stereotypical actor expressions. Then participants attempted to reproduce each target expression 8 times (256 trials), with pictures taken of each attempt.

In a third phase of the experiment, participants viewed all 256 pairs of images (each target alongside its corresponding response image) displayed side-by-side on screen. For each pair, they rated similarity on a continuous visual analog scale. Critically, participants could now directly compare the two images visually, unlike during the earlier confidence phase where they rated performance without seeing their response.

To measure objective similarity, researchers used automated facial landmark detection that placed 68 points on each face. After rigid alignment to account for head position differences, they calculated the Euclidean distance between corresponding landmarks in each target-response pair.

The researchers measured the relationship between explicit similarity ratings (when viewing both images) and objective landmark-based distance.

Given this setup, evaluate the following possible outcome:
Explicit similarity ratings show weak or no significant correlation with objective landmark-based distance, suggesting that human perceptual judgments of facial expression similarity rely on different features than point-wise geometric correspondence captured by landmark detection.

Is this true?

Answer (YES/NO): NO